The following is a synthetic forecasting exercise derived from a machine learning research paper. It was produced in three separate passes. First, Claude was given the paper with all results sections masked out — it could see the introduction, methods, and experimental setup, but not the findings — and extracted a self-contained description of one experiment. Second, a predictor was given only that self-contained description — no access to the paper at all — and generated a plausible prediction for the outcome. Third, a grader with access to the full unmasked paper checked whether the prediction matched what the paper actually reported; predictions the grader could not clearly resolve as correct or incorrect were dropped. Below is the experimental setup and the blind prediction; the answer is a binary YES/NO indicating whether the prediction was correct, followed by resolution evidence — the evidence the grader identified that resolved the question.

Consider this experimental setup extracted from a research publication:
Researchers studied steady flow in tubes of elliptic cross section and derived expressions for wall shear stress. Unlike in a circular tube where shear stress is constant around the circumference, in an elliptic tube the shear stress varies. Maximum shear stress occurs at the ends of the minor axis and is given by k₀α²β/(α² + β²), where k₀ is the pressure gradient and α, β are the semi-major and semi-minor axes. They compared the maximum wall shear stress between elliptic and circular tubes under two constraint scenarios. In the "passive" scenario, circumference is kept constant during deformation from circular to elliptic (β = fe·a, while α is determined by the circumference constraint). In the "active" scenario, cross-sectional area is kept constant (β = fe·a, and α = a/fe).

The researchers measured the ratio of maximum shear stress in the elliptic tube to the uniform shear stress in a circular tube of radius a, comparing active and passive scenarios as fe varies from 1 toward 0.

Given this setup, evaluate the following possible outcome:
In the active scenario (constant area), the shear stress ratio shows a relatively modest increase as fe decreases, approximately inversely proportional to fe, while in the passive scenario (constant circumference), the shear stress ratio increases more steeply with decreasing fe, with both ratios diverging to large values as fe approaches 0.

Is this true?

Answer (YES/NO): NO